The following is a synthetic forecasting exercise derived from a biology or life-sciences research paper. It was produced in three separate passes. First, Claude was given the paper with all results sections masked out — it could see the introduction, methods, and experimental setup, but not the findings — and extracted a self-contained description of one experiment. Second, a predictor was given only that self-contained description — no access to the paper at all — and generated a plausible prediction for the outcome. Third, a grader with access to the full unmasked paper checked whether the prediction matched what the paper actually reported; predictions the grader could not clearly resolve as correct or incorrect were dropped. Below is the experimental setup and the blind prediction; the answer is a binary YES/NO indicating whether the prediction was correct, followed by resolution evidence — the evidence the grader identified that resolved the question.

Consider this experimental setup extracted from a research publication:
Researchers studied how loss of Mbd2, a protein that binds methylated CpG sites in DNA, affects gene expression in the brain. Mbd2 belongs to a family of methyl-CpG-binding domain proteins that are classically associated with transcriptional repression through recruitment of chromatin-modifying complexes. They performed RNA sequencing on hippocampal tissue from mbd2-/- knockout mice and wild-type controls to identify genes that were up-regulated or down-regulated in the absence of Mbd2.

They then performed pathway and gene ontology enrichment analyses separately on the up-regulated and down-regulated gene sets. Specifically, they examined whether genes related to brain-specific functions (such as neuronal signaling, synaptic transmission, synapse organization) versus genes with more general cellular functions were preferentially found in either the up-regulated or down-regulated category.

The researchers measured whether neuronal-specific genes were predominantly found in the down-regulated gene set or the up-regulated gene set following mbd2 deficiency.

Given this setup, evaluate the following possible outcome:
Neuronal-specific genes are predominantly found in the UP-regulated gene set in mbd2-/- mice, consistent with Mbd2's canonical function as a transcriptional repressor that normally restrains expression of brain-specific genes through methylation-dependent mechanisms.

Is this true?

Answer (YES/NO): NO